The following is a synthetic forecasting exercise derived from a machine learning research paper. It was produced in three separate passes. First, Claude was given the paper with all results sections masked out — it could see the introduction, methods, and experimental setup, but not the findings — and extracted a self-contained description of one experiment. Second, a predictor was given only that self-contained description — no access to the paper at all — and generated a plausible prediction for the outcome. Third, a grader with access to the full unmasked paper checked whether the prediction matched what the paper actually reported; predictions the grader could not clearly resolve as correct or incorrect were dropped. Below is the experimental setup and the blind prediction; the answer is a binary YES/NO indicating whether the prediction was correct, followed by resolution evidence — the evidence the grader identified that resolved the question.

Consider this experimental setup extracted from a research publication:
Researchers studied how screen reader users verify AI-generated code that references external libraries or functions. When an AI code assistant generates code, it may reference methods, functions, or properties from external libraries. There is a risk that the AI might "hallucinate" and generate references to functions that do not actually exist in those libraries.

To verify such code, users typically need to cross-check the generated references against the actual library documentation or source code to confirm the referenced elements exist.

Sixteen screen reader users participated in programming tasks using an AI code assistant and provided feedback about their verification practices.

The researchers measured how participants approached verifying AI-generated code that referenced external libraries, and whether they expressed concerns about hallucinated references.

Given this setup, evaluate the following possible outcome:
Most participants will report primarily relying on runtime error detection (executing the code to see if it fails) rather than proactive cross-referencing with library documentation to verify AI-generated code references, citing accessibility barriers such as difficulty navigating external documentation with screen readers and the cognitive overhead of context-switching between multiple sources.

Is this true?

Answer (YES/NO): NO